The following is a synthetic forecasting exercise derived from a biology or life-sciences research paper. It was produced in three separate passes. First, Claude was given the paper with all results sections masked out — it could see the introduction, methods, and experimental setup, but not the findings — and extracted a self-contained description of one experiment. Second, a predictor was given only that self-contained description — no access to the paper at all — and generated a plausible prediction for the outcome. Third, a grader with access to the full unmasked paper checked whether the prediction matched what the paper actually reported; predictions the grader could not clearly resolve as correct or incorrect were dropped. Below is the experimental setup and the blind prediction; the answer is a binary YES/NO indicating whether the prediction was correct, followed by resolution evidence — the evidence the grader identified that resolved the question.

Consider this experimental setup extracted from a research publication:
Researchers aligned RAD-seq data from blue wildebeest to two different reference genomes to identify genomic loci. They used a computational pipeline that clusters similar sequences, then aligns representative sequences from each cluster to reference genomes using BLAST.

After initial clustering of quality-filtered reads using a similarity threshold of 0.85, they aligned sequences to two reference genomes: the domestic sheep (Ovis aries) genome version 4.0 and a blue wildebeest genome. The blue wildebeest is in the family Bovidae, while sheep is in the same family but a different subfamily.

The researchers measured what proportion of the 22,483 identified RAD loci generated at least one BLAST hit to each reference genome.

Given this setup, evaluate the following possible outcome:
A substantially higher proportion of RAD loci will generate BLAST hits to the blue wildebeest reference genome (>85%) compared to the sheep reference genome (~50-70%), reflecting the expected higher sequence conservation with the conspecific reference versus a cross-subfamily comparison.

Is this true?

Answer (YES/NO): NO